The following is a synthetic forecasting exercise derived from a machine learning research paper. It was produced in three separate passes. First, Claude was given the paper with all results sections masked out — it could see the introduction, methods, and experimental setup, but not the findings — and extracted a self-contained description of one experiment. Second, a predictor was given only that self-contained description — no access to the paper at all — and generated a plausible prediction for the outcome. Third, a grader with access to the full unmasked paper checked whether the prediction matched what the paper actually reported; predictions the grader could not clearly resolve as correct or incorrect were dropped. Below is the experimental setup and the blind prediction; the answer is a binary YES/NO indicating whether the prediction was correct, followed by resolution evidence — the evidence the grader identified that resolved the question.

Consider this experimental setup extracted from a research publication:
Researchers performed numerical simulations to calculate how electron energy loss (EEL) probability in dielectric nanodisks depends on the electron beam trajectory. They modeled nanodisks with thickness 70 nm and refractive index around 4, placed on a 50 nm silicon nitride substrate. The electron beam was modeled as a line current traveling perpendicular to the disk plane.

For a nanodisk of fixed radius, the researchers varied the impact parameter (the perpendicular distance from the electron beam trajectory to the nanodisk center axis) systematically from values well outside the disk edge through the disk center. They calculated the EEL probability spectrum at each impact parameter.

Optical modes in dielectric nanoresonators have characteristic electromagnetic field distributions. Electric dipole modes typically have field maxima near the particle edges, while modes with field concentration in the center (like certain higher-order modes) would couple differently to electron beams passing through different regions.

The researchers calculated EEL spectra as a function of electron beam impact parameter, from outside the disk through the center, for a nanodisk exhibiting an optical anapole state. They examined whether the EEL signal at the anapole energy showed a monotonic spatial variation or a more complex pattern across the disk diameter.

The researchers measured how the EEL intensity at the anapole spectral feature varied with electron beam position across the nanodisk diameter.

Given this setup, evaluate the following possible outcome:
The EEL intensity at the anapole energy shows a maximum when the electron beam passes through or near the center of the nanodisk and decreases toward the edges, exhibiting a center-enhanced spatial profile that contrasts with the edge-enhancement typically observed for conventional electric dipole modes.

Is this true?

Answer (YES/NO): NO